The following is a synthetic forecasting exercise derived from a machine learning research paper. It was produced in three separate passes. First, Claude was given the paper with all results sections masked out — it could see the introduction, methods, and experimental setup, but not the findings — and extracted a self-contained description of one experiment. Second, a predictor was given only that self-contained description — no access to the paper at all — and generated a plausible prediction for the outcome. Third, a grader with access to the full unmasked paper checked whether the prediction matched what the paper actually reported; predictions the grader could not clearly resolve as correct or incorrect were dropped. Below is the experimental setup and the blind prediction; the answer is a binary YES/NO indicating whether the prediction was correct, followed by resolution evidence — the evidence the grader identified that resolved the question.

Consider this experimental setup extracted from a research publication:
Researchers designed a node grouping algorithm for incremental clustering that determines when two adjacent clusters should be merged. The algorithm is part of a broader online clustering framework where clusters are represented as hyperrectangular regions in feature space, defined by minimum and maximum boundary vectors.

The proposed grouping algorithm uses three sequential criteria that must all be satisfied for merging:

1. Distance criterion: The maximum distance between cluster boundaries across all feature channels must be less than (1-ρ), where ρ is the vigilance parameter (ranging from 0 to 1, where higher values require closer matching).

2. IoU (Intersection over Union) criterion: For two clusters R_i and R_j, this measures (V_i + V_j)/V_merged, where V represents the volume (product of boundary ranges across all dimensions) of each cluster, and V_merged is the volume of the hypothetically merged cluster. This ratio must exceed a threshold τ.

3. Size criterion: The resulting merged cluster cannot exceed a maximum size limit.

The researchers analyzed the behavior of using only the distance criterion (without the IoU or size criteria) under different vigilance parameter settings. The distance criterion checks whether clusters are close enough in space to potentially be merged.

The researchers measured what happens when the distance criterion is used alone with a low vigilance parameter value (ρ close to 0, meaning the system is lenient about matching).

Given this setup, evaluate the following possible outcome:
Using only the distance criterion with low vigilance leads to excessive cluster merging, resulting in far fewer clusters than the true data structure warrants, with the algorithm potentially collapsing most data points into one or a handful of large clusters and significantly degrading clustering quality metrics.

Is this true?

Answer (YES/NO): YES